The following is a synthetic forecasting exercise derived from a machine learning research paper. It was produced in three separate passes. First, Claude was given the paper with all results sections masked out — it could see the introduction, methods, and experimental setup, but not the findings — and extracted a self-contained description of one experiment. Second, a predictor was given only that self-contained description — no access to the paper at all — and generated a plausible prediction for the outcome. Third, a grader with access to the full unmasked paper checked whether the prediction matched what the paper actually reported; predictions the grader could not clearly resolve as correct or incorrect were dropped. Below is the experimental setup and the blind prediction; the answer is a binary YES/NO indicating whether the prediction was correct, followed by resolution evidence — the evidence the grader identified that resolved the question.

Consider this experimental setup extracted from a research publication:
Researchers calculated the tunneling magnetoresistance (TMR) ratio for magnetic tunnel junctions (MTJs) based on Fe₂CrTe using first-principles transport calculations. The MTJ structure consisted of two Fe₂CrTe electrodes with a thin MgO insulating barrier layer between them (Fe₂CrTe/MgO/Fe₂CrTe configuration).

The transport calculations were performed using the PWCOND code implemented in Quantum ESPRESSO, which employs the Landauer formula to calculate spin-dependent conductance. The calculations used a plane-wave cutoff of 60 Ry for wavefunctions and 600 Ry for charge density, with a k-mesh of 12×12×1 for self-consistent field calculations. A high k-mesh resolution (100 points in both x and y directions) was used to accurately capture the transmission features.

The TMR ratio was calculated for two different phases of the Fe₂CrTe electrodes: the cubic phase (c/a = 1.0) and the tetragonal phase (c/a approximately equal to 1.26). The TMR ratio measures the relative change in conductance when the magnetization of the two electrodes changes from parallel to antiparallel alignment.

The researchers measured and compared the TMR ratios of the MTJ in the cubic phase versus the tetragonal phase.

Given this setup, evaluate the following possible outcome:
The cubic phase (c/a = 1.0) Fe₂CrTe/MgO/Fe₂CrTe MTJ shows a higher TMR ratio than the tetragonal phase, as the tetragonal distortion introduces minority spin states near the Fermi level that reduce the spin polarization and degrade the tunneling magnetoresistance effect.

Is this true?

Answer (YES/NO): NO